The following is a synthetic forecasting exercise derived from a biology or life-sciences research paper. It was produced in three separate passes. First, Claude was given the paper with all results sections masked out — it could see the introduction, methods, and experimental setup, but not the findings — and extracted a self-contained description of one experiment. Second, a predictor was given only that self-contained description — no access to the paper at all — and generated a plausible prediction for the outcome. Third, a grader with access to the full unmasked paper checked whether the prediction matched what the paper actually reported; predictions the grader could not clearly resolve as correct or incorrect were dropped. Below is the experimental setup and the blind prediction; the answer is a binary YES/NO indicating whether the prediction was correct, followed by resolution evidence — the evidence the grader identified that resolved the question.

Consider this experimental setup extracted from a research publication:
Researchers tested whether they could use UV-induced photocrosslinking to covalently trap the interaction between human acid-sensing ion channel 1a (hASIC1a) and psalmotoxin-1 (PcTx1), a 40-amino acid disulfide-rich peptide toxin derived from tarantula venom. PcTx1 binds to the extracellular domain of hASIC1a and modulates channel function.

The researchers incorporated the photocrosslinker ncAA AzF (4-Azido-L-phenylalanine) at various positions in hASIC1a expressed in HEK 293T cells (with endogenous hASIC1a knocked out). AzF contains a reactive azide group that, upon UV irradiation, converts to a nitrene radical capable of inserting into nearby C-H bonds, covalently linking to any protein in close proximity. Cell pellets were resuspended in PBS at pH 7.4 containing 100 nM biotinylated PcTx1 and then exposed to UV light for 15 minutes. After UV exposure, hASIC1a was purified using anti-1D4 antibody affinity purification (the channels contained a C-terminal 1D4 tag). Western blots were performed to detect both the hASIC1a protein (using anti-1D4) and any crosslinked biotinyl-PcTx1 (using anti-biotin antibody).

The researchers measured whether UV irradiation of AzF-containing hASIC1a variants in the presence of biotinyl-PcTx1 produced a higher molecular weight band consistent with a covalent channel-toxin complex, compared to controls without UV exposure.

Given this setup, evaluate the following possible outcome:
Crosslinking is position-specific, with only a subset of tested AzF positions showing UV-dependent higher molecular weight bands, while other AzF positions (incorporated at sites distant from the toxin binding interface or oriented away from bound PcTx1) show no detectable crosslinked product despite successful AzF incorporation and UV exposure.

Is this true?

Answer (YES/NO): YES